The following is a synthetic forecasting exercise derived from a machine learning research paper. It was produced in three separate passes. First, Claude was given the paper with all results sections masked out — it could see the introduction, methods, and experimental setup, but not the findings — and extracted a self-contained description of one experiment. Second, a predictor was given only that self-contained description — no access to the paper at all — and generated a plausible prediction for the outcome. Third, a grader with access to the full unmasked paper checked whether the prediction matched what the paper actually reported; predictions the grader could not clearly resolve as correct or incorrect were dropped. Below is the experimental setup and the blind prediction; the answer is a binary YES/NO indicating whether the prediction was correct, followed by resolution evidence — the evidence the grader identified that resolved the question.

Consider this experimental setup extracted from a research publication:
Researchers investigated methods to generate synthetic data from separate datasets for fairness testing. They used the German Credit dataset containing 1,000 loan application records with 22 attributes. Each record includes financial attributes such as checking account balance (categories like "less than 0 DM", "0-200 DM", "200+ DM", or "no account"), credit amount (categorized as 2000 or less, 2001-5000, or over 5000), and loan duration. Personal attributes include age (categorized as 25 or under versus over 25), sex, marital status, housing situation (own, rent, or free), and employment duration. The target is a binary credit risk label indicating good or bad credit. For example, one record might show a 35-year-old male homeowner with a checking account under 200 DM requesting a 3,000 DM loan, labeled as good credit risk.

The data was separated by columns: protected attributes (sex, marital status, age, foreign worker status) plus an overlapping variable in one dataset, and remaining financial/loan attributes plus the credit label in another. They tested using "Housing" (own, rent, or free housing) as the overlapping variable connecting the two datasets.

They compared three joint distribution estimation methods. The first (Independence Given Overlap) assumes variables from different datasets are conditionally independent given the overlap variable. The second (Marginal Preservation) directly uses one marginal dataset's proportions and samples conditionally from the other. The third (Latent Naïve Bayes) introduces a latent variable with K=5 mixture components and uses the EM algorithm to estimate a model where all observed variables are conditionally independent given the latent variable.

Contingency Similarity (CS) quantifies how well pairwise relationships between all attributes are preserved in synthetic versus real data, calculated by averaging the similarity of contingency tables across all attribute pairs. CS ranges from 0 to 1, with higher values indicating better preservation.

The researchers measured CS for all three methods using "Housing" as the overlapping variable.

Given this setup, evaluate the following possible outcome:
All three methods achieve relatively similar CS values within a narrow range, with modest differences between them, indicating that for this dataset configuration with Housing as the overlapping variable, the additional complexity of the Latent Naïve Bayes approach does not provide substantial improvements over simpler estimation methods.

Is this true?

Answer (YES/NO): YES